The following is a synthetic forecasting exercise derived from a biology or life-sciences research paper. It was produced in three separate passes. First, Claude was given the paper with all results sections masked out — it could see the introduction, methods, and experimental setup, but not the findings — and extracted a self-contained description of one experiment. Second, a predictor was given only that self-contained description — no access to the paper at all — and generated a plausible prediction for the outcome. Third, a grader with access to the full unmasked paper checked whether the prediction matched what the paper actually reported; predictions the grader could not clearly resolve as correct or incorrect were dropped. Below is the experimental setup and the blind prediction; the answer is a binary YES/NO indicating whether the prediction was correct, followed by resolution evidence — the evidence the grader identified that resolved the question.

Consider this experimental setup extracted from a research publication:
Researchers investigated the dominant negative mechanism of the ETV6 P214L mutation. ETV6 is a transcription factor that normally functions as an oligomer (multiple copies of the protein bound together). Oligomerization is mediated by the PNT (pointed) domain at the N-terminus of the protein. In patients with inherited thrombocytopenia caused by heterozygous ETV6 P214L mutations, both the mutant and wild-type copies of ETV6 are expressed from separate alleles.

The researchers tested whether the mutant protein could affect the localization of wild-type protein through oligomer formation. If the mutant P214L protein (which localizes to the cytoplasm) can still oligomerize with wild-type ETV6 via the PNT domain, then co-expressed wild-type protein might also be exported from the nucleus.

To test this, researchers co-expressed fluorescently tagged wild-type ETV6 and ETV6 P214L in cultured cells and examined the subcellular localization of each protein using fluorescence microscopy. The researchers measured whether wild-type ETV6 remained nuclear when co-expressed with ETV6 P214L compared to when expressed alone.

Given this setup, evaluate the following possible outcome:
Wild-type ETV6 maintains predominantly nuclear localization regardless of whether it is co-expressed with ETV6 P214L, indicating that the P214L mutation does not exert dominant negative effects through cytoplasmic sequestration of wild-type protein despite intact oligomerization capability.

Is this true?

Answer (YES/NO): NO